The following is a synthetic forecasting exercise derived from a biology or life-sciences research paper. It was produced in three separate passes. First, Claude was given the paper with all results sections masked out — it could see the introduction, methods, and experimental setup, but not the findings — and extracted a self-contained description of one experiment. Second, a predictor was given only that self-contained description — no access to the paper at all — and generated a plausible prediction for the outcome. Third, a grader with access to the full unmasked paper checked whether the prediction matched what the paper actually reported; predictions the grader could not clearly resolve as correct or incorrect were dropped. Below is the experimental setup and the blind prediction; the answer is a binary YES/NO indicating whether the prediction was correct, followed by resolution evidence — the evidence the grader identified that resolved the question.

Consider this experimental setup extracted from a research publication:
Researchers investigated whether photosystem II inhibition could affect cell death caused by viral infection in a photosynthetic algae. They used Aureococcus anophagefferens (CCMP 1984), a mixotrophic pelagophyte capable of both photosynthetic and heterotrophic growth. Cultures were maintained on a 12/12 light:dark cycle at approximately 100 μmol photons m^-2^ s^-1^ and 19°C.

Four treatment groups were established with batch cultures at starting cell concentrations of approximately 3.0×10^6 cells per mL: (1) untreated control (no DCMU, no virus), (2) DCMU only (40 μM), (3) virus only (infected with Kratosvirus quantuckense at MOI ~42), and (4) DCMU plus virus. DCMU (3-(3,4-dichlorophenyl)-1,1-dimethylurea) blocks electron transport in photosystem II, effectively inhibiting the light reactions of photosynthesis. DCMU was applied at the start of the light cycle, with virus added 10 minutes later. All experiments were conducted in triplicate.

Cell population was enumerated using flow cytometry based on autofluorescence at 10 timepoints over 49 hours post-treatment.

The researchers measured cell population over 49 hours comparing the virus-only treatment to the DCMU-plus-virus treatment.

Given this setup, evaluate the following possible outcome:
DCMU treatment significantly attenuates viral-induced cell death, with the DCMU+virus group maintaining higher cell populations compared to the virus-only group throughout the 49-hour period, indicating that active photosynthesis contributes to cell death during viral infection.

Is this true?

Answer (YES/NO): NO